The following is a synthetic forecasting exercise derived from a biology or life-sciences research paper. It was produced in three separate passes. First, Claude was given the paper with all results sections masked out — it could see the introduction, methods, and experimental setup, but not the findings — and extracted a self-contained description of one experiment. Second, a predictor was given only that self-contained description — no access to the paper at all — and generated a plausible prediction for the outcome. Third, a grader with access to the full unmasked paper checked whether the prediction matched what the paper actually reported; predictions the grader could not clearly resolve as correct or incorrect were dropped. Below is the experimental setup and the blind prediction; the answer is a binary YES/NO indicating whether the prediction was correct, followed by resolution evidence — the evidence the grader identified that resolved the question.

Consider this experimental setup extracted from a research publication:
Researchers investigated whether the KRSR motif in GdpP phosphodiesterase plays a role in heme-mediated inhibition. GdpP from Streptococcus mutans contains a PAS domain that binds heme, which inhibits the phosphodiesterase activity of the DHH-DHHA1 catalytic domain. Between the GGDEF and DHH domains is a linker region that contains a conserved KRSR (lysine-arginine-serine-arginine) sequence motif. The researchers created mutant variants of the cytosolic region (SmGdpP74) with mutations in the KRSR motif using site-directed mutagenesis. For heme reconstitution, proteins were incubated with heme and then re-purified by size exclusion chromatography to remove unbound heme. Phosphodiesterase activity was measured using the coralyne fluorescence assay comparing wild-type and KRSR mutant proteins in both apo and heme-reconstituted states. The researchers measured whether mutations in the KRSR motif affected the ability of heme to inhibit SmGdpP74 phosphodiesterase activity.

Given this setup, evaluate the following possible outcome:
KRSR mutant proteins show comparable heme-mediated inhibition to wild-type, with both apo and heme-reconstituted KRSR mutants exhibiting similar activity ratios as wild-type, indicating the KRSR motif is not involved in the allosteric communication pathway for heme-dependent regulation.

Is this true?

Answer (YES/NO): NO